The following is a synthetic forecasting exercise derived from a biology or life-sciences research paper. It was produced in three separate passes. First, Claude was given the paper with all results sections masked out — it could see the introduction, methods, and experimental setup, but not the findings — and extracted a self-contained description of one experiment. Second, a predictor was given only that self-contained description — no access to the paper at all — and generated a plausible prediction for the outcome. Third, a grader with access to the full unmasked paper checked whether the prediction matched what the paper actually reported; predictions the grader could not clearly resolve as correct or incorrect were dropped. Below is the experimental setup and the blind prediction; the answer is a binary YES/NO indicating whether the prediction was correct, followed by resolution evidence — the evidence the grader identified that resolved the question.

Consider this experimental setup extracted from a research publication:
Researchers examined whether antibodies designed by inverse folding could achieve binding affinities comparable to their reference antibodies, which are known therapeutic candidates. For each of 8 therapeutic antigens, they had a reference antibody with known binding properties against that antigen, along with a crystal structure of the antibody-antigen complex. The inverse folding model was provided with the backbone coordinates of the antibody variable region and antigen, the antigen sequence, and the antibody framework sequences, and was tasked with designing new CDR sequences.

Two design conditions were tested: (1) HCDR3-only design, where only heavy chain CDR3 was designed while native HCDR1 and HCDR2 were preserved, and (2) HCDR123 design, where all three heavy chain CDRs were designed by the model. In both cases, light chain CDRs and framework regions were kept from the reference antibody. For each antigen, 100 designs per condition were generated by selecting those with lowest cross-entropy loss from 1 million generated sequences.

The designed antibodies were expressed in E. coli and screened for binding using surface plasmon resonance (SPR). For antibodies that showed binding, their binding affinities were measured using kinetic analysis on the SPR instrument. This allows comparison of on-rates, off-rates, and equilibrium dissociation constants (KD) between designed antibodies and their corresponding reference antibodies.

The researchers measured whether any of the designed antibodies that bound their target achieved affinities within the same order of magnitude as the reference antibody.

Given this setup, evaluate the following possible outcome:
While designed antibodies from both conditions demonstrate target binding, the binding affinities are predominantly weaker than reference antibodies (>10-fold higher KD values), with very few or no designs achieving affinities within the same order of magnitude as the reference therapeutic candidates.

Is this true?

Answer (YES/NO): NO